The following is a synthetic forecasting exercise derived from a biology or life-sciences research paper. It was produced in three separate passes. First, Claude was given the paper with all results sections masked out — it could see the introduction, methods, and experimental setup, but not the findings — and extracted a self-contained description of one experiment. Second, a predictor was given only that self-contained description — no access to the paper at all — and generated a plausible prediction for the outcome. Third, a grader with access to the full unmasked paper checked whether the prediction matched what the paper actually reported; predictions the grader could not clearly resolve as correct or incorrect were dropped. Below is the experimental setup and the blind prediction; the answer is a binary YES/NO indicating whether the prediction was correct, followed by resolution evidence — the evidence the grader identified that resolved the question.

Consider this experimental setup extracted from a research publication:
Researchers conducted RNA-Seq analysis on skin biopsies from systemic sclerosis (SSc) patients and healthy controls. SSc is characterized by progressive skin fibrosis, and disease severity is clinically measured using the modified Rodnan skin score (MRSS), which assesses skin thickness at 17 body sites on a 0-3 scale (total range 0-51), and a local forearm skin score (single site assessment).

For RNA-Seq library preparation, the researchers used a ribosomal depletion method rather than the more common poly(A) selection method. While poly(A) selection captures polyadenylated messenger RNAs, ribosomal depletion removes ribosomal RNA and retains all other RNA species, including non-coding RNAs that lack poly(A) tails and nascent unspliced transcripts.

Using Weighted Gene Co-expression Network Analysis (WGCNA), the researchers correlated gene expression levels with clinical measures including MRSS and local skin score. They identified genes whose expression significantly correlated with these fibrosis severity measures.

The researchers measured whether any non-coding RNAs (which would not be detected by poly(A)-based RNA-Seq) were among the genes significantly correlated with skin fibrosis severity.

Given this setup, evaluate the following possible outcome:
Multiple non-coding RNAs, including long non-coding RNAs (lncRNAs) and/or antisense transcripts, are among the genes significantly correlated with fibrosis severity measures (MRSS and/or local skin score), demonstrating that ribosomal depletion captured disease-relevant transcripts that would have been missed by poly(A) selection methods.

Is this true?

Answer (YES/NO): YES